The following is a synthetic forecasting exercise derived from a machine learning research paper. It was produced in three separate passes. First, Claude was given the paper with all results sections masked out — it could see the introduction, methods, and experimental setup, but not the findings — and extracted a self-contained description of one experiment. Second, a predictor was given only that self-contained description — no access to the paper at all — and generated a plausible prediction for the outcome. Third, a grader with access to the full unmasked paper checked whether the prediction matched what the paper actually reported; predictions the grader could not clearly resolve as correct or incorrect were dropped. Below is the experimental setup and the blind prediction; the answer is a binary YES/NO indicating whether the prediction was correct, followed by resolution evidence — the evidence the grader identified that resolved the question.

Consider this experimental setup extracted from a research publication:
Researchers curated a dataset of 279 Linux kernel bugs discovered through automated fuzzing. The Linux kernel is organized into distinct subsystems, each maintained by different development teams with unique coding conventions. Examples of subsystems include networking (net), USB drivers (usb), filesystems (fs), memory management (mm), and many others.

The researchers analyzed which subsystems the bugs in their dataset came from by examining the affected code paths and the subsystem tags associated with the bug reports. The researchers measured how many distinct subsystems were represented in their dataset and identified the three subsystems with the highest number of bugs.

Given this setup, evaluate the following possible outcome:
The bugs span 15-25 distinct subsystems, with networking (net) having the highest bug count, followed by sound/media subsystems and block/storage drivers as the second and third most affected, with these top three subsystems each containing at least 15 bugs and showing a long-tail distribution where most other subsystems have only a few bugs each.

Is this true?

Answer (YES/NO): NO